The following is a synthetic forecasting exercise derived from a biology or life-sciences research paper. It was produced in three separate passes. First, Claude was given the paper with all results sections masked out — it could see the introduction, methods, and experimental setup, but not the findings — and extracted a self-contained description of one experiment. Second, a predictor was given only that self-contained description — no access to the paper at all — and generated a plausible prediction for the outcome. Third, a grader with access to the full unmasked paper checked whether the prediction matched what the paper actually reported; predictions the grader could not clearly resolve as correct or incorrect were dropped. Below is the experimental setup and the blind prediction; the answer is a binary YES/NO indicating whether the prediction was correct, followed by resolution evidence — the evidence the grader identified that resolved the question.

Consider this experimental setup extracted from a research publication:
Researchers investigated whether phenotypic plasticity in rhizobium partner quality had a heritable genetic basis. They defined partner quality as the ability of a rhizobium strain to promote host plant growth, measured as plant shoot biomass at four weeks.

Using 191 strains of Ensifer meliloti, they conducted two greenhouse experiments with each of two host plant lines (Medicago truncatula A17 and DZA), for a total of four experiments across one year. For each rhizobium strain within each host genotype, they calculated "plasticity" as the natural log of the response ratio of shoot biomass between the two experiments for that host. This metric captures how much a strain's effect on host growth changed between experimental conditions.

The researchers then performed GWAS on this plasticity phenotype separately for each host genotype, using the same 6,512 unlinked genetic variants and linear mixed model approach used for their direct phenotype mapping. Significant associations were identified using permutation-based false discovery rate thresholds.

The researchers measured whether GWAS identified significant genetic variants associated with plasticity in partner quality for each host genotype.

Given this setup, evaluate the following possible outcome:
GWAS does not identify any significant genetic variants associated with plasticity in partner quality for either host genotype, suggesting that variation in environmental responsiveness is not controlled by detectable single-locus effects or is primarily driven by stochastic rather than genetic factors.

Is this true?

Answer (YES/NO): NO